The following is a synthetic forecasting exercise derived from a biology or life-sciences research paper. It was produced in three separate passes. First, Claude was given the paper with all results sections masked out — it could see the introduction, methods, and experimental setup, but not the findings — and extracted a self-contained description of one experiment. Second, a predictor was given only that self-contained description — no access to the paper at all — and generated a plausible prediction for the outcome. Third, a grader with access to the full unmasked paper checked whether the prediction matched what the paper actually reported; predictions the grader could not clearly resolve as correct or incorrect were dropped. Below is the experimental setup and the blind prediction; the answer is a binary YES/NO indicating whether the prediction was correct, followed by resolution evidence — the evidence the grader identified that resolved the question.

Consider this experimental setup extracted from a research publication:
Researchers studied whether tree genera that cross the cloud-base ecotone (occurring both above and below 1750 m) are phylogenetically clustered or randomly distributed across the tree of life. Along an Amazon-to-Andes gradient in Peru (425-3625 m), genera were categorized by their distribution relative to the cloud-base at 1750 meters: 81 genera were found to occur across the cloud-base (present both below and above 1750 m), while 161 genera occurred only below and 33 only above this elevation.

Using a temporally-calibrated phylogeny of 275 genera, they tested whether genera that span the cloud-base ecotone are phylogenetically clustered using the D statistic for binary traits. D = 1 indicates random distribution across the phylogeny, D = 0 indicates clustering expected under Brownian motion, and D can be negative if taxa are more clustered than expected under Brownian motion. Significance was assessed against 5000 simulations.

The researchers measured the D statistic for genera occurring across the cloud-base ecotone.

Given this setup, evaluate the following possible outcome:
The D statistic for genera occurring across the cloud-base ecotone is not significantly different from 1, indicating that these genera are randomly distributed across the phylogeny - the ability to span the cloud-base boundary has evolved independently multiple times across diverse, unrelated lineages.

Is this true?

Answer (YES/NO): YES